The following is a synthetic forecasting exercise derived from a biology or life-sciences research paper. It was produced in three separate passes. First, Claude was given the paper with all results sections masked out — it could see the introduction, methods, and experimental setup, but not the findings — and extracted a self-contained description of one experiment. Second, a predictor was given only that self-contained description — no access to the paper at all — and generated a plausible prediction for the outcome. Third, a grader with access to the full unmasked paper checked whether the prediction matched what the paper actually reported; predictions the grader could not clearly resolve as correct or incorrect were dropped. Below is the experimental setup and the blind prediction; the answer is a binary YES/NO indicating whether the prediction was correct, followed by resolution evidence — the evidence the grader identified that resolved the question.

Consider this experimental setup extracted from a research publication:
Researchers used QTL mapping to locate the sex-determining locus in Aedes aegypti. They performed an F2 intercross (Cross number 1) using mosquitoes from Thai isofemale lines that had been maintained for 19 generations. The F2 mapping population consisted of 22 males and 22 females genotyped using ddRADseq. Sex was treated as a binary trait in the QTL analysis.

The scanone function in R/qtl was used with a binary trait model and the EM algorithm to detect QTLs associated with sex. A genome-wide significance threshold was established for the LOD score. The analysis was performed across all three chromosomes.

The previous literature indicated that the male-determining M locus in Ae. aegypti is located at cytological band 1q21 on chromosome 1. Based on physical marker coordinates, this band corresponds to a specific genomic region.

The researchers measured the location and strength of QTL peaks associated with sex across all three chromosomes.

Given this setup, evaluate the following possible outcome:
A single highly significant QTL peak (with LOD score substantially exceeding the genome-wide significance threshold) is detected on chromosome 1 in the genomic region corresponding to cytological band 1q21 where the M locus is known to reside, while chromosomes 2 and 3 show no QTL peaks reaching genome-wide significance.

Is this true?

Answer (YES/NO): NO